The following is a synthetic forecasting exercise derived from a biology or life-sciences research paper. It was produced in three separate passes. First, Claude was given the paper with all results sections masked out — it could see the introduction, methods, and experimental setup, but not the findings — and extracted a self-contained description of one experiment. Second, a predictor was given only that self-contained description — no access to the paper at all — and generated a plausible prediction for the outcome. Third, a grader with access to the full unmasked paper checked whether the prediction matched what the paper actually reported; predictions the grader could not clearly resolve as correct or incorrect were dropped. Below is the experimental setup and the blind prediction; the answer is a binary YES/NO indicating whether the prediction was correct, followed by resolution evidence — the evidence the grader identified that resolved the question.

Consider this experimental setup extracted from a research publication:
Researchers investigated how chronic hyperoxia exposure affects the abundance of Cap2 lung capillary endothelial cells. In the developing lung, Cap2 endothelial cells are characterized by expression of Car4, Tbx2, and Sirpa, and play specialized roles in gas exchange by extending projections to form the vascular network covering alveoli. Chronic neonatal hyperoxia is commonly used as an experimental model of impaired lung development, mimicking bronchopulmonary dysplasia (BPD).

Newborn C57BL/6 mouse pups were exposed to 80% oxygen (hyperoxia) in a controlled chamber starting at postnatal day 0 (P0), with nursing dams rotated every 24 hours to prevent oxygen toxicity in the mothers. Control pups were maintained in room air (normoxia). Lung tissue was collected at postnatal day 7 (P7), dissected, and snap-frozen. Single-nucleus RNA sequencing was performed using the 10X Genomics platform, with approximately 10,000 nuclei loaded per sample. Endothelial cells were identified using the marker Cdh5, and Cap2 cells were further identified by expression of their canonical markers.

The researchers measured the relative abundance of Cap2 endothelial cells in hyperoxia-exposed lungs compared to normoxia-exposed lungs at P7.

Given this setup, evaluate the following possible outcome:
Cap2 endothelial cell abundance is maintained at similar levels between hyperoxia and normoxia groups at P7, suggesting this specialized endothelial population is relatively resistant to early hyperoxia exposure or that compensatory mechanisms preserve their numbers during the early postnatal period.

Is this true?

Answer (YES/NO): NO